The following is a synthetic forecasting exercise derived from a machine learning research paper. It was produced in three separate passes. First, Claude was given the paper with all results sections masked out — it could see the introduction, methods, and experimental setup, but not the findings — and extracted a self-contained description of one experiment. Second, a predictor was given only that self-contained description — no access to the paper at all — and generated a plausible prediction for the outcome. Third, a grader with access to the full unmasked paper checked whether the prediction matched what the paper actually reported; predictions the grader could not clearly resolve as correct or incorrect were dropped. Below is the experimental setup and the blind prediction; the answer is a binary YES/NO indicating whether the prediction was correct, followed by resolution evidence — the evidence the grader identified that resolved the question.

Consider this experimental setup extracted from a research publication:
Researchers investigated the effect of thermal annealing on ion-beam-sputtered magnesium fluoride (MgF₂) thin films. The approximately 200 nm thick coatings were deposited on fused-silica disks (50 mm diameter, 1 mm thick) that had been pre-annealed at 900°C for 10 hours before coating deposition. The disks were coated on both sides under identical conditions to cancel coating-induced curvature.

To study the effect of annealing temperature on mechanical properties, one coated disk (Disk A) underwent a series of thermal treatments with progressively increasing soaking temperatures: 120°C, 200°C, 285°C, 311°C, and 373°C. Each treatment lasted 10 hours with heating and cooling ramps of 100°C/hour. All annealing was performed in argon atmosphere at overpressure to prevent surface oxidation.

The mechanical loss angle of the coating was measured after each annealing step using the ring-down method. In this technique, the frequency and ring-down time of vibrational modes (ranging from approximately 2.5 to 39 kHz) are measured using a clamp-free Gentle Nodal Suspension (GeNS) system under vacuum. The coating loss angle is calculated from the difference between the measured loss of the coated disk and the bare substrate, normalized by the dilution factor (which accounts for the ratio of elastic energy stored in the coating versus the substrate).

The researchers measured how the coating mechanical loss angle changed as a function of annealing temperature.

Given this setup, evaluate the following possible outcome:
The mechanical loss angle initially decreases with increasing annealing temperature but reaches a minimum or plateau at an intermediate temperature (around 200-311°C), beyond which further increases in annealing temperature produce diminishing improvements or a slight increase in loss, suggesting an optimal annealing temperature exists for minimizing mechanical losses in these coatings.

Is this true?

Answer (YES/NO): NO